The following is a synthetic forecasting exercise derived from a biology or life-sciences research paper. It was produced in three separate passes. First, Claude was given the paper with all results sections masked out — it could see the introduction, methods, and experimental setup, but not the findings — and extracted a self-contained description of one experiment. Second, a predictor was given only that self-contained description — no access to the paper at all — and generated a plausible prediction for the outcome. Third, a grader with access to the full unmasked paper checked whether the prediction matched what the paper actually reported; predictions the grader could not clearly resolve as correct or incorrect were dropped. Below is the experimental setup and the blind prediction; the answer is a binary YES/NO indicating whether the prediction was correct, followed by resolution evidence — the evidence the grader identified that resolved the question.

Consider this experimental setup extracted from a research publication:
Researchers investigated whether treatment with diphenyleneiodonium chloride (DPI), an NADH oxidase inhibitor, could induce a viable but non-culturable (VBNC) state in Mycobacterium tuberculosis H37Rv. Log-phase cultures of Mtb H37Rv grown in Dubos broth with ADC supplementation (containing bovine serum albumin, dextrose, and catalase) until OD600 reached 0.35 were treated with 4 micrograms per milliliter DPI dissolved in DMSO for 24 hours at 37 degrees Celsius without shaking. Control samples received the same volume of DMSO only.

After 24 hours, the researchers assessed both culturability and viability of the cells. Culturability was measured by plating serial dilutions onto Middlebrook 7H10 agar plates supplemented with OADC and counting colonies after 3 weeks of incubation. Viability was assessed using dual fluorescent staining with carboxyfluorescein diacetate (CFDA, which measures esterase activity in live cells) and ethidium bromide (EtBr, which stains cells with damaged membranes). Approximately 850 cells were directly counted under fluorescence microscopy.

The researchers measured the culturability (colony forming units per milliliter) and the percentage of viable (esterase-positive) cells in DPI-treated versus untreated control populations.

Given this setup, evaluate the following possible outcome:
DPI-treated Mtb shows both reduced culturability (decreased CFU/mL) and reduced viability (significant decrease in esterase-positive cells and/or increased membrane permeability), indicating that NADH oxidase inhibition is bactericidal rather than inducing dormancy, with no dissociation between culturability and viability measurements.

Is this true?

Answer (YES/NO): NO